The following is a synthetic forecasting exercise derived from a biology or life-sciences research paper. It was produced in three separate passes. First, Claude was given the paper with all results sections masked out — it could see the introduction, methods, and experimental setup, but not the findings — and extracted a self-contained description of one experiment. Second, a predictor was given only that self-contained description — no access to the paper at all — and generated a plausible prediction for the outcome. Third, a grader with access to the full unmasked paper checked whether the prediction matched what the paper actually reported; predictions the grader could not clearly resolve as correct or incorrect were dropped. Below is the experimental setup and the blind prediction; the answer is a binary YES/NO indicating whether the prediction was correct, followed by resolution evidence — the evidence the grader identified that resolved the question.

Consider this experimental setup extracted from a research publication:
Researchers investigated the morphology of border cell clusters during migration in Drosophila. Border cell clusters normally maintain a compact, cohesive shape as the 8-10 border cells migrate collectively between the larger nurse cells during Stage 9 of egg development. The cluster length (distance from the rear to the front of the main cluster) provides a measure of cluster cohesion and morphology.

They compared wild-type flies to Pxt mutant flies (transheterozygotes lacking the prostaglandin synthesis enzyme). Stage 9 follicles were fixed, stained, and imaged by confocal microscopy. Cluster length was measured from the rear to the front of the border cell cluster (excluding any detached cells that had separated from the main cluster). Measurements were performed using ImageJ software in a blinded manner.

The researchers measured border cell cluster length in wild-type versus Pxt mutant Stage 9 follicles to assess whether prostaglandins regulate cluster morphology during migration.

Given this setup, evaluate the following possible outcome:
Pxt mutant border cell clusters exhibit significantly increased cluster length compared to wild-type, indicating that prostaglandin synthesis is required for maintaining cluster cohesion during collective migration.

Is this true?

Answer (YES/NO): YES